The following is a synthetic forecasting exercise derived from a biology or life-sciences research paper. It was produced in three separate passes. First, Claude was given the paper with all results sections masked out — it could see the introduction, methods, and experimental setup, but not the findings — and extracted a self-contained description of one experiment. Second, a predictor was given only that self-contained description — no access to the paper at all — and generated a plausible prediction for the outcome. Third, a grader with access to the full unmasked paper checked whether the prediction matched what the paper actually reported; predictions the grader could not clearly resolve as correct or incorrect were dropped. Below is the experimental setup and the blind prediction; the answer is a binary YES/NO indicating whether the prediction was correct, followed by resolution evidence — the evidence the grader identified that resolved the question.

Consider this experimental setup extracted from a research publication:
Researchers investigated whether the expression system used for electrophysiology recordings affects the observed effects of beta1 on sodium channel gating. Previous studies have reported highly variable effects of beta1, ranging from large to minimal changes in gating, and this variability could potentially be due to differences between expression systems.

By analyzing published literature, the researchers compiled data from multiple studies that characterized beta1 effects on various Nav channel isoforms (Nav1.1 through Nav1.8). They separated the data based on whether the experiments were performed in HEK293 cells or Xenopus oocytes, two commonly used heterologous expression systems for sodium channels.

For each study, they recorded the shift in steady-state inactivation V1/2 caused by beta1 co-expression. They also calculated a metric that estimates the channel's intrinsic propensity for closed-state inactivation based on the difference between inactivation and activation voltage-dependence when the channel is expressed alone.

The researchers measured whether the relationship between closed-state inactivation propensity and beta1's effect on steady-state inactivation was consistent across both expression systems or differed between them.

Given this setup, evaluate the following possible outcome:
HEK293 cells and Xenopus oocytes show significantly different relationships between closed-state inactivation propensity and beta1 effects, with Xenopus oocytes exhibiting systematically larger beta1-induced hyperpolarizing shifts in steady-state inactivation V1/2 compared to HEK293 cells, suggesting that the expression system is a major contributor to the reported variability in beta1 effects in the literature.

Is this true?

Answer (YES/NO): NO